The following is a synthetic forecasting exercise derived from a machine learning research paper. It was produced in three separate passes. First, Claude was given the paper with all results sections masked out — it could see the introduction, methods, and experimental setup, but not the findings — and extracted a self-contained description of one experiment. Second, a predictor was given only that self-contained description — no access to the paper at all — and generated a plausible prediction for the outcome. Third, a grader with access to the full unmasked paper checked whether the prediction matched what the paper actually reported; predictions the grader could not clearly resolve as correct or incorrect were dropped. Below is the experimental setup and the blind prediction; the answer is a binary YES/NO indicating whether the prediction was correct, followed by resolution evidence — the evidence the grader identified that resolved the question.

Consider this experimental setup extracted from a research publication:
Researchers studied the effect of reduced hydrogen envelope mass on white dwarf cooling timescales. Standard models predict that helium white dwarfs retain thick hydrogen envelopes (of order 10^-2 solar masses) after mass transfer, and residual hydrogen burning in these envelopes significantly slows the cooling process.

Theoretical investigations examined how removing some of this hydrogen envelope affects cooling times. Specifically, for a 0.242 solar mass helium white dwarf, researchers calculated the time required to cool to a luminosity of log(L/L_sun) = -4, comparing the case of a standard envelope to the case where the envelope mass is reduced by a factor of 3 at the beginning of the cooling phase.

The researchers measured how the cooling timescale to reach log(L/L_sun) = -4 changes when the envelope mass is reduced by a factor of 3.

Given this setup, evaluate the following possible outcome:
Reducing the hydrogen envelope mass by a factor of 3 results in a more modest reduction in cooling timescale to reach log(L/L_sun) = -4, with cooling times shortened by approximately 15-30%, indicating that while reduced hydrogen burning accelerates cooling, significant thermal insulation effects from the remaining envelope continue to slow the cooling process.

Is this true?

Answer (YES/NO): NO